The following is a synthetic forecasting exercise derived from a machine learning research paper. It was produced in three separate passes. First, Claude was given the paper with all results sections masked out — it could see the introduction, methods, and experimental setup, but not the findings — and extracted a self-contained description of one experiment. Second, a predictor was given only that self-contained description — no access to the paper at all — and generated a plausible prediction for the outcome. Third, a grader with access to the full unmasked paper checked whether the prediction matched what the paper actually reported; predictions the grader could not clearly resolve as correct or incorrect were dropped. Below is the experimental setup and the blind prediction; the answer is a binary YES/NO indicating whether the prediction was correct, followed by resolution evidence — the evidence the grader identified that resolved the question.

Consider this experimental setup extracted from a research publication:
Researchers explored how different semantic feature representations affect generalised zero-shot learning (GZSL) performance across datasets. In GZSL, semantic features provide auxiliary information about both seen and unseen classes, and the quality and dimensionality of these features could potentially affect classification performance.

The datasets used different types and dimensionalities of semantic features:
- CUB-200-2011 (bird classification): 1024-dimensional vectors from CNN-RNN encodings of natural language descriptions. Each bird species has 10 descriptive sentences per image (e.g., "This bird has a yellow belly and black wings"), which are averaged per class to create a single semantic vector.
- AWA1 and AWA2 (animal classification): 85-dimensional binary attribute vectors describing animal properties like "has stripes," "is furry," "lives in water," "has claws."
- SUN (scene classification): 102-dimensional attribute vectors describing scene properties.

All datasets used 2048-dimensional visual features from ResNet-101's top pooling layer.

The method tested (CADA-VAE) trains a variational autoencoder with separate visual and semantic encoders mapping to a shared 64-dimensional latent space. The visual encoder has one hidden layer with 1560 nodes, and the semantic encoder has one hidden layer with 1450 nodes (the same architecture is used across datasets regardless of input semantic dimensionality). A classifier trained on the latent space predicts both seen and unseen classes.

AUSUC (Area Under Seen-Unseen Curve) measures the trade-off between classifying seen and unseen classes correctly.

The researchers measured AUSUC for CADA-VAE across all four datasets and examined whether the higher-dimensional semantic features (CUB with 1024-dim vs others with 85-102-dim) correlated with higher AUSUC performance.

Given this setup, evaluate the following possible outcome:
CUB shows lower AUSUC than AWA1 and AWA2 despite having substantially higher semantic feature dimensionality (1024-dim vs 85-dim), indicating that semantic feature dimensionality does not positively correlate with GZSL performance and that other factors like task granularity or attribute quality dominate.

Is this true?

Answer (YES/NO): YES